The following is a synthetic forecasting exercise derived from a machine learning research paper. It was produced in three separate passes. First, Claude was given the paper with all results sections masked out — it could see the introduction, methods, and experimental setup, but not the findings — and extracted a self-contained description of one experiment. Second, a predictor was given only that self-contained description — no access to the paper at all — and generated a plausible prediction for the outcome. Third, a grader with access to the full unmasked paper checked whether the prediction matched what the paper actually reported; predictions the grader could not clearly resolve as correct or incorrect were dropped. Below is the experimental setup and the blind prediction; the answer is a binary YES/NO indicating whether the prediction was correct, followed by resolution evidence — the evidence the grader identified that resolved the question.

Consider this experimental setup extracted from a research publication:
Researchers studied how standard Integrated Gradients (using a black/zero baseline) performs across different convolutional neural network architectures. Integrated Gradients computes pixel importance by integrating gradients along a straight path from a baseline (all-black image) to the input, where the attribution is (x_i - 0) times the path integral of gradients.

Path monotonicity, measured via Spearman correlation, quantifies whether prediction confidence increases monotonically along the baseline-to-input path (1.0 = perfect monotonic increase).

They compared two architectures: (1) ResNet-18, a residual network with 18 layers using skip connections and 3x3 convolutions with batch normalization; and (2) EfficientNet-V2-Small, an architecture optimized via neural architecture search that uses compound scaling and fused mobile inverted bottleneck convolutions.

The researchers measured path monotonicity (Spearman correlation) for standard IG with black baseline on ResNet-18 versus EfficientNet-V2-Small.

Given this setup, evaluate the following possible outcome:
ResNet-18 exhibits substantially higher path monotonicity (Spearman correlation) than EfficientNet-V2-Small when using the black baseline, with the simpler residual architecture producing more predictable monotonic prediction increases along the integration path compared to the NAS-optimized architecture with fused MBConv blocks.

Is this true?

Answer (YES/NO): YES